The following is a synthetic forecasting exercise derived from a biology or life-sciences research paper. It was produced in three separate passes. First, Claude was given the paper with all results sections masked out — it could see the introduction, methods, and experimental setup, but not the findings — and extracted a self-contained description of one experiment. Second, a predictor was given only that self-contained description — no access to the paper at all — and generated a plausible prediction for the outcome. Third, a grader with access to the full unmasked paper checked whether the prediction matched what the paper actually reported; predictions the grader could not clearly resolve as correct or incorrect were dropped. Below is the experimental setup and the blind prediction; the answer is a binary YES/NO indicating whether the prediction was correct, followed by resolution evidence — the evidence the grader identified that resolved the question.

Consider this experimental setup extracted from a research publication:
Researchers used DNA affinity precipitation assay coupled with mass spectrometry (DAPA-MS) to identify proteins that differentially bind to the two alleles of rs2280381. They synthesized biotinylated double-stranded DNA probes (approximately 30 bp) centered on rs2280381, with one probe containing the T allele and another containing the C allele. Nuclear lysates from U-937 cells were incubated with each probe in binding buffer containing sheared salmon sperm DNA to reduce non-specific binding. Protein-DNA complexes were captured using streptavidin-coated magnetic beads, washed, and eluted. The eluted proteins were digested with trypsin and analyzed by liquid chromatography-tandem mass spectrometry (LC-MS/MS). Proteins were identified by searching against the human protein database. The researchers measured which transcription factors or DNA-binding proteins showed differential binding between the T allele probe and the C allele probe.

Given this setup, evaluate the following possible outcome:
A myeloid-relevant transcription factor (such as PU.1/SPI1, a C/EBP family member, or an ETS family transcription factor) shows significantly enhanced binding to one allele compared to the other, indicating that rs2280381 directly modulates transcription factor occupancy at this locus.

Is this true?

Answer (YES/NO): YES